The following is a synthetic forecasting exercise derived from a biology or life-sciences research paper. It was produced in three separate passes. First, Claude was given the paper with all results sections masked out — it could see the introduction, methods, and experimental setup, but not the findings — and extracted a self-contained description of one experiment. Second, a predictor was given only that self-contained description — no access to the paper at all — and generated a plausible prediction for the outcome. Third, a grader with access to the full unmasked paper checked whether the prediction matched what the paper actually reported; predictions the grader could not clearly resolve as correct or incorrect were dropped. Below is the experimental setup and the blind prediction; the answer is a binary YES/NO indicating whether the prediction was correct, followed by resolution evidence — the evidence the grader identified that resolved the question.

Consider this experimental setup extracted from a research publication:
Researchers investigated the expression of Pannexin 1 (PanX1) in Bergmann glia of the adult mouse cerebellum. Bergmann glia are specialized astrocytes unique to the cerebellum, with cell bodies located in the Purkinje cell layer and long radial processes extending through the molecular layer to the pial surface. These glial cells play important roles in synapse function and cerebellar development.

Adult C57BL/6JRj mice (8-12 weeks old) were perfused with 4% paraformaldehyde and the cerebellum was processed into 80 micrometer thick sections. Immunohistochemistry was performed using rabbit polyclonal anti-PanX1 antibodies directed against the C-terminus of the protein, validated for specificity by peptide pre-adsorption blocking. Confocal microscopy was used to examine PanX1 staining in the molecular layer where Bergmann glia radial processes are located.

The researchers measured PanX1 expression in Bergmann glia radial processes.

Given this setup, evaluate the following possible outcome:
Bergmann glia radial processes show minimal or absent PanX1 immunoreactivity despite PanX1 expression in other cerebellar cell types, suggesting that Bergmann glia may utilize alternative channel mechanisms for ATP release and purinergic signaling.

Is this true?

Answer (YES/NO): NO